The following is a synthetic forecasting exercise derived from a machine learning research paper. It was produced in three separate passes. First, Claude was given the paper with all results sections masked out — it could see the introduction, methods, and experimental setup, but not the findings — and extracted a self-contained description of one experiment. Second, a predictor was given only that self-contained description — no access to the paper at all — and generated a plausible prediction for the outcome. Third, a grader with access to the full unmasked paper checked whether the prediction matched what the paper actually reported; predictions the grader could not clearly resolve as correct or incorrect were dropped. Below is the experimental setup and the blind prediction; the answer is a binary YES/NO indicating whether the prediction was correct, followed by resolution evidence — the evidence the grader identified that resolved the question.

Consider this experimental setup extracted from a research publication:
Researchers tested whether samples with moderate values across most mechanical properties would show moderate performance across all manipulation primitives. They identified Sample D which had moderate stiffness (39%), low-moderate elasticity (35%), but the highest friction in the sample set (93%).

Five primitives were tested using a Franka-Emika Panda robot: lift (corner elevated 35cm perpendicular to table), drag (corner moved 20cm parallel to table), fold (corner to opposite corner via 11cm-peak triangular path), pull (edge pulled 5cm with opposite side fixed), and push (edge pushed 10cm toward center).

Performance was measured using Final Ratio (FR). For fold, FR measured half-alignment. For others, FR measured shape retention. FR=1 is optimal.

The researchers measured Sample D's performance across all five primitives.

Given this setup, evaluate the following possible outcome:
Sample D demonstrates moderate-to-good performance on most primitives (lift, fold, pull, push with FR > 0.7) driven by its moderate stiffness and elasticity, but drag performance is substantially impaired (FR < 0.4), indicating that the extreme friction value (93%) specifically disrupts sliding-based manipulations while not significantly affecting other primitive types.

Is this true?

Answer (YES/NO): NO